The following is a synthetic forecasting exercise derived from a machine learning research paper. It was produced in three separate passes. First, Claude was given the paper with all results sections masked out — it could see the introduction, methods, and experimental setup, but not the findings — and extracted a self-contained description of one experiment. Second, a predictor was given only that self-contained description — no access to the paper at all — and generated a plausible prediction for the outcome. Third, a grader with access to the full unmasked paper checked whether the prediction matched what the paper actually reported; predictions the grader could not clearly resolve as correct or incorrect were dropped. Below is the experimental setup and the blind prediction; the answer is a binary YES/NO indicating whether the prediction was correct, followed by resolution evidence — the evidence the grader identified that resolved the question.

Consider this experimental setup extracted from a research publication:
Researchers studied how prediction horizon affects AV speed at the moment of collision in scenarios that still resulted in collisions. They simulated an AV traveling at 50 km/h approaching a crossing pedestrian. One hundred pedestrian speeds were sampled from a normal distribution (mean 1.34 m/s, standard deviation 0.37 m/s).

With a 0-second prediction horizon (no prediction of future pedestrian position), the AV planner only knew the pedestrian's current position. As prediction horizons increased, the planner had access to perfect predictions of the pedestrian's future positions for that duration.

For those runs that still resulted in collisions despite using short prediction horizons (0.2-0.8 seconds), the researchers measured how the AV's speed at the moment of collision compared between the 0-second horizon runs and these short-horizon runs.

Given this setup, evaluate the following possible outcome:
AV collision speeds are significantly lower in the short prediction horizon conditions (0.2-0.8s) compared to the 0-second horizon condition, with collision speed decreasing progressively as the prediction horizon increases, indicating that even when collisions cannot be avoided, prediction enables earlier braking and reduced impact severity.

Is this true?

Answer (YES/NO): YES